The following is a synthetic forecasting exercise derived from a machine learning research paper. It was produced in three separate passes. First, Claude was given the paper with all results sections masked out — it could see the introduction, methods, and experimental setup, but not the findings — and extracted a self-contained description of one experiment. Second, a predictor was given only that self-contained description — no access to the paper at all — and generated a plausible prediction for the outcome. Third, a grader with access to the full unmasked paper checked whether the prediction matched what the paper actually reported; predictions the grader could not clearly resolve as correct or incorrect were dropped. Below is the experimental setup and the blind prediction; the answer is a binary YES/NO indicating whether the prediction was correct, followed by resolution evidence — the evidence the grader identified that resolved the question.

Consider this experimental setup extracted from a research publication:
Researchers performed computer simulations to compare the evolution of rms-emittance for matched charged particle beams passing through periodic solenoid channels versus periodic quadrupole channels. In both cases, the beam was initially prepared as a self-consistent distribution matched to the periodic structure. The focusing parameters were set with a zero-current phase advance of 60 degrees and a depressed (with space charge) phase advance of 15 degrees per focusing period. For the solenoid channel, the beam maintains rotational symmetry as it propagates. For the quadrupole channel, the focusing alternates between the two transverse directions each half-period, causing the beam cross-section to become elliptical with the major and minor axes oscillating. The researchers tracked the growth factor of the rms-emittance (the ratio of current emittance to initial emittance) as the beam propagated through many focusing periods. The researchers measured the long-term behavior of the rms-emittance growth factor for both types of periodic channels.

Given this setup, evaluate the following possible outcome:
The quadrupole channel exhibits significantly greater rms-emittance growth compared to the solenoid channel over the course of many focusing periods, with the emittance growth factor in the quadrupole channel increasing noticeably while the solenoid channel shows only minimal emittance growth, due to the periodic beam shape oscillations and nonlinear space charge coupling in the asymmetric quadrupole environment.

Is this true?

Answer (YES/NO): NO